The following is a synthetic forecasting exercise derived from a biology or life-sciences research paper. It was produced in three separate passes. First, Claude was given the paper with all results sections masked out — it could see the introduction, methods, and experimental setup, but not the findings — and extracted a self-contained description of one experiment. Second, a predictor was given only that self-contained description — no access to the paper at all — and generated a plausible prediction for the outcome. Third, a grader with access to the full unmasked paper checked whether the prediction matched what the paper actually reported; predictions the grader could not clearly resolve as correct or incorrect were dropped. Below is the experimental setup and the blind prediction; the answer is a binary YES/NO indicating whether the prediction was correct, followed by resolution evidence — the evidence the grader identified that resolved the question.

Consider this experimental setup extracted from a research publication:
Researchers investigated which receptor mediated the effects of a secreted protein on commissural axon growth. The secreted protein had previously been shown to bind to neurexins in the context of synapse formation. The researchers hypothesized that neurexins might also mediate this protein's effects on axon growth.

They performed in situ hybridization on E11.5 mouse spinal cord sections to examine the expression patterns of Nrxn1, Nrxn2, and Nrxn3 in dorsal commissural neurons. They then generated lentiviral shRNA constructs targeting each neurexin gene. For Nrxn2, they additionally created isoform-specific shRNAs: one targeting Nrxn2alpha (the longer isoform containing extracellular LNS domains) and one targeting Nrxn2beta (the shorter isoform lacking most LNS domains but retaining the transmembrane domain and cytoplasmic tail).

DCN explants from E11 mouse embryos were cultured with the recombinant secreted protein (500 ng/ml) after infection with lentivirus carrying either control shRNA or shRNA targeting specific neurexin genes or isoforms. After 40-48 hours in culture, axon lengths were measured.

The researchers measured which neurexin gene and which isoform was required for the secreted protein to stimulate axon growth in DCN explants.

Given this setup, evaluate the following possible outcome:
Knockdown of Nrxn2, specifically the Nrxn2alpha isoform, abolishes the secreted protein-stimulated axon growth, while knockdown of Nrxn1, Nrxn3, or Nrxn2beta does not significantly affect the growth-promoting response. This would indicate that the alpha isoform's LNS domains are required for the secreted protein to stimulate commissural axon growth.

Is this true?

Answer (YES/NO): NO